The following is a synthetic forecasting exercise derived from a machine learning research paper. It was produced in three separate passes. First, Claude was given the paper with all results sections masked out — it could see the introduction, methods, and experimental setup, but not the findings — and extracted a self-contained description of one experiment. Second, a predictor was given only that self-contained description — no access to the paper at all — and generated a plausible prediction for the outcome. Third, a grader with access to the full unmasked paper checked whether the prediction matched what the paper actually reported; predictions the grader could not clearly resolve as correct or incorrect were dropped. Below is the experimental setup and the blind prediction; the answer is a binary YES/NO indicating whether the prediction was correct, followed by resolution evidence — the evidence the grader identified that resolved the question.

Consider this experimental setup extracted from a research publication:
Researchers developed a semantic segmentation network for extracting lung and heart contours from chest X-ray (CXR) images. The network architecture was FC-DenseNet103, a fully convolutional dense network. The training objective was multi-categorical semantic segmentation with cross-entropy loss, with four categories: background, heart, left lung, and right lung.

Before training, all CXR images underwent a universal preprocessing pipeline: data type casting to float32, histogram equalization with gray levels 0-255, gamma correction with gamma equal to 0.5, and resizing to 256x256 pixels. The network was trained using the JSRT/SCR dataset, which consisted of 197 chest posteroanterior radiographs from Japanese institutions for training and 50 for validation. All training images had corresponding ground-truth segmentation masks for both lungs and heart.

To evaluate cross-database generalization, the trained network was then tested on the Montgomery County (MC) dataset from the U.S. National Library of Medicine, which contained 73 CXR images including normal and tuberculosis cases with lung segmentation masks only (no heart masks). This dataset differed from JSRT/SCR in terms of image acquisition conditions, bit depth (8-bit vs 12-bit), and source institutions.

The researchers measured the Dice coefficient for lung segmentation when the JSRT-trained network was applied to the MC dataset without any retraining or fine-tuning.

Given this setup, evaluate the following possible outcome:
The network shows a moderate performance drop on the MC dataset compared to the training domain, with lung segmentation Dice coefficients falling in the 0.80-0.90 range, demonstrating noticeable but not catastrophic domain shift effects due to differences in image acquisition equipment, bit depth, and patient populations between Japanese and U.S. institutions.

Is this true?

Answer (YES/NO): NO